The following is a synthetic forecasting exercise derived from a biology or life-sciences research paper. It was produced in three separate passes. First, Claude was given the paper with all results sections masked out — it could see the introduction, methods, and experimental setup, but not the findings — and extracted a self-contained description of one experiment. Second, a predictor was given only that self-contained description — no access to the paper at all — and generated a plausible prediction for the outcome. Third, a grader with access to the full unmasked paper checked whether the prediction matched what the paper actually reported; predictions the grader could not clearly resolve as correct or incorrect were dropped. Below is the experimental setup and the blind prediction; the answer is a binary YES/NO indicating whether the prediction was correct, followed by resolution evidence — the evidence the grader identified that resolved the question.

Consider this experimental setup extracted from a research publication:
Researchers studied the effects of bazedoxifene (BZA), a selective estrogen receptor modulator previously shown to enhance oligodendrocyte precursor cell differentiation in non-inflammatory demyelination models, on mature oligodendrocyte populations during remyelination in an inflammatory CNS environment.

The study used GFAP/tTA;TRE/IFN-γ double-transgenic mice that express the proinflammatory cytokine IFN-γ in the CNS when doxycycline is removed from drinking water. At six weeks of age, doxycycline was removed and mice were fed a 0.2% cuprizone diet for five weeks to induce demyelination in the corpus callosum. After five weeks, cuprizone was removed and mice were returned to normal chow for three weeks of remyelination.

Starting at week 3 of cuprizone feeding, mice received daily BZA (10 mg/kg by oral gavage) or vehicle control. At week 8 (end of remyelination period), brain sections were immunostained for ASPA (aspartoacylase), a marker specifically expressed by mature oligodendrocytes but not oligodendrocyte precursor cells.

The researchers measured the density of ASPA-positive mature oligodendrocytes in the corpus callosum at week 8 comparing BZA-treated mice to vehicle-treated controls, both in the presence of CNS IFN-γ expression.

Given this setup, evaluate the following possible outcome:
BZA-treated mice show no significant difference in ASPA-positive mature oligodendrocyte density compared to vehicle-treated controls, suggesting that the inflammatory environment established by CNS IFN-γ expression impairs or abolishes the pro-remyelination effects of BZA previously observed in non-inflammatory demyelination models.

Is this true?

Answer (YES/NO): NO